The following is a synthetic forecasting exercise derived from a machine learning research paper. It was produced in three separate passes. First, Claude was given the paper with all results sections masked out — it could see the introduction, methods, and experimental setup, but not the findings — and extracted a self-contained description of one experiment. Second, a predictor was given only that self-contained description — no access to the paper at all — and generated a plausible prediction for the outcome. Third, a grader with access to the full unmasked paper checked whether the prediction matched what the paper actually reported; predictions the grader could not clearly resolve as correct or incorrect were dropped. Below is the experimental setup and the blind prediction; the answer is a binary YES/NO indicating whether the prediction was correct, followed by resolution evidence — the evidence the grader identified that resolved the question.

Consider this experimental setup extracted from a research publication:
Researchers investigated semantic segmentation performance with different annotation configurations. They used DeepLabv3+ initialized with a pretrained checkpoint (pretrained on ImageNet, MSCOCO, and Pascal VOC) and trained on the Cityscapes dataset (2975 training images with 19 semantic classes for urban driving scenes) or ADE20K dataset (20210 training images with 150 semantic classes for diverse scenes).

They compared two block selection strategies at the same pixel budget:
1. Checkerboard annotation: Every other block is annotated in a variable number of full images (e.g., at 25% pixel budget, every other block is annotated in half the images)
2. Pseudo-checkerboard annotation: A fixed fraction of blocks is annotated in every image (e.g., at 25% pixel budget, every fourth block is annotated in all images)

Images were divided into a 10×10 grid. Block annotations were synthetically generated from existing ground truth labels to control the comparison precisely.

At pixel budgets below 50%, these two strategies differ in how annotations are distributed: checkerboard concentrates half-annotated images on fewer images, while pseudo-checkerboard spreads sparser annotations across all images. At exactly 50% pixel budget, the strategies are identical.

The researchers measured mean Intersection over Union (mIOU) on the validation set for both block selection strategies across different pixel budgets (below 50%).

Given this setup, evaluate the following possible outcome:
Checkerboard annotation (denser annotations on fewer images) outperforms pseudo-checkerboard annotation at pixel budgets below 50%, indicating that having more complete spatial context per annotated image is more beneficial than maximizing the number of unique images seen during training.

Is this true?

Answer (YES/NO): NO